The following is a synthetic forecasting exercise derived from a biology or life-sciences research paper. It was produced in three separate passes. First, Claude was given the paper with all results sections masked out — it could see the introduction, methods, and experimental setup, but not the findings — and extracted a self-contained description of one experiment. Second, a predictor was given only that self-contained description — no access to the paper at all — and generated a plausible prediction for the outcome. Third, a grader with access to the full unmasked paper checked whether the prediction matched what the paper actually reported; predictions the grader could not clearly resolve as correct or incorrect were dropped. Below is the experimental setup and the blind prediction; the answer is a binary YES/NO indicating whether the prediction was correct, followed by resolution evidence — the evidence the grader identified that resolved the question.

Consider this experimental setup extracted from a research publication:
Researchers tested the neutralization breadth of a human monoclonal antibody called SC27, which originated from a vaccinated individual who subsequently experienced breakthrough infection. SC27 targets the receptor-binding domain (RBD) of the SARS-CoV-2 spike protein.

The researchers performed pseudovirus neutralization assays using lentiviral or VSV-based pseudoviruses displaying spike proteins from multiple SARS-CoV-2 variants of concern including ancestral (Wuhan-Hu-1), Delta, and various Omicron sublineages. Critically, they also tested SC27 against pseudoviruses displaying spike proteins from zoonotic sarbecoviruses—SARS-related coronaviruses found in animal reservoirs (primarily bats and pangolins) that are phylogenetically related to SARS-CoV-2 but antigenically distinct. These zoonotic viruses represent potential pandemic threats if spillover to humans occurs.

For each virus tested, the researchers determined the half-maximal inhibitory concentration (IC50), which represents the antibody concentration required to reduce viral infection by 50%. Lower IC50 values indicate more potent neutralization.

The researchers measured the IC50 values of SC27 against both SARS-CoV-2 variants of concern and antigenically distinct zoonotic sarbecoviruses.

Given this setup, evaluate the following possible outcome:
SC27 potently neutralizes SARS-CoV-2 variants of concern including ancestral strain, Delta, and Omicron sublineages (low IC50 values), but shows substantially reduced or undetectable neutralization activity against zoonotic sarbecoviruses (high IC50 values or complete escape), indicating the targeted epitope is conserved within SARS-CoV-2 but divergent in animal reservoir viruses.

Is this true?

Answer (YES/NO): NO